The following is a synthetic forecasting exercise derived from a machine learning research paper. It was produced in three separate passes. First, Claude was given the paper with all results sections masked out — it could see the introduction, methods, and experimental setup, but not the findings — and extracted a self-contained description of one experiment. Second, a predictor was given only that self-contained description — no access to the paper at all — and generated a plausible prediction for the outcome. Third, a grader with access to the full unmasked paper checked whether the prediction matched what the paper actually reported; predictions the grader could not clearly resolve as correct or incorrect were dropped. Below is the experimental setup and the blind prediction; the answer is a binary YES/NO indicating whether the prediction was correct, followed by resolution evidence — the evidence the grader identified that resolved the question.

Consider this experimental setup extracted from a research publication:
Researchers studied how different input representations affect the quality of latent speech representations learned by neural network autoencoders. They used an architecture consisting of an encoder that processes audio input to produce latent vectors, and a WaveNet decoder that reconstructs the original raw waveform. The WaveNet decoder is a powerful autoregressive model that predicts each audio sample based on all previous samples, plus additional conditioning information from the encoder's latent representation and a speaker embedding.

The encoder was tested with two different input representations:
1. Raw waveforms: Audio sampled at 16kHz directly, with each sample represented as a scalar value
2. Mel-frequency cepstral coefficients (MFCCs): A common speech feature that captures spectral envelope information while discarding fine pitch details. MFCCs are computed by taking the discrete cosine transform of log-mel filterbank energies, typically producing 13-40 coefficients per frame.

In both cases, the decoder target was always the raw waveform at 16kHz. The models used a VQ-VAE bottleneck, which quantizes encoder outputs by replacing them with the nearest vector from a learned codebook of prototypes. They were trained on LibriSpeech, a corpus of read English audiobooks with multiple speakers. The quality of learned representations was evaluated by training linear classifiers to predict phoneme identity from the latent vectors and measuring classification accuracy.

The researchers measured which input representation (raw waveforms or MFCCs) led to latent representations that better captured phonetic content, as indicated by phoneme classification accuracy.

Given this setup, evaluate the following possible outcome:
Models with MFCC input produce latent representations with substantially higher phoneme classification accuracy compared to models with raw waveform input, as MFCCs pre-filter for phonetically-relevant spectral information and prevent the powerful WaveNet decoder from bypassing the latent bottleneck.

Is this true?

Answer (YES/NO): YES